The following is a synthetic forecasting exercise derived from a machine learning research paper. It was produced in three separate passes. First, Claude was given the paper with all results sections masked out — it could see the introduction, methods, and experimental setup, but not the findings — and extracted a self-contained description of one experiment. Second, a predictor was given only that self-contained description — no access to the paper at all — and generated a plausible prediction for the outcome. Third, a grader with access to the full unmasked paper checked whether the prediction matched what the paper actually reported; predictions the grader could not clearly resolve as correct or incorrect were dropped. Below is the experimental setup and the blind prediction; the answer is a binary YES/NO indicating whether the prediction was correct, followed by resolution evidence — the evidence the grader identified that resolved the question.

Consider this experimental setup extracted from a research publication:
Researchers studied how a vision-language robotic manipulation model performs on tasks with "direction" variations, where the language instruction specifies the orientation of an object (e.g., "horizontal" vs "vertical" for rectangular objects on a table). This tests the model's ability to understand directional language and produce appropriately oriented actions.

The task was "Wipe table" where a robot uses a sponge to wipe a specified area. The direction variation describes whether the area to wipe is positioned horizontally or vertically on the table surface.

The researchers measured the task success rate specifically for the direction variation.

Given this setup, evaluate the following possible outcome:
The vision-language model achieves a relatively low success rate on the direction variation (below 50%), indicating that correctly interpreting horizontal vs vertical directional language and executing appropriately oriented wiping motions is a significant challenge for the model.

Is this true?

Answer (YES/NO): YES